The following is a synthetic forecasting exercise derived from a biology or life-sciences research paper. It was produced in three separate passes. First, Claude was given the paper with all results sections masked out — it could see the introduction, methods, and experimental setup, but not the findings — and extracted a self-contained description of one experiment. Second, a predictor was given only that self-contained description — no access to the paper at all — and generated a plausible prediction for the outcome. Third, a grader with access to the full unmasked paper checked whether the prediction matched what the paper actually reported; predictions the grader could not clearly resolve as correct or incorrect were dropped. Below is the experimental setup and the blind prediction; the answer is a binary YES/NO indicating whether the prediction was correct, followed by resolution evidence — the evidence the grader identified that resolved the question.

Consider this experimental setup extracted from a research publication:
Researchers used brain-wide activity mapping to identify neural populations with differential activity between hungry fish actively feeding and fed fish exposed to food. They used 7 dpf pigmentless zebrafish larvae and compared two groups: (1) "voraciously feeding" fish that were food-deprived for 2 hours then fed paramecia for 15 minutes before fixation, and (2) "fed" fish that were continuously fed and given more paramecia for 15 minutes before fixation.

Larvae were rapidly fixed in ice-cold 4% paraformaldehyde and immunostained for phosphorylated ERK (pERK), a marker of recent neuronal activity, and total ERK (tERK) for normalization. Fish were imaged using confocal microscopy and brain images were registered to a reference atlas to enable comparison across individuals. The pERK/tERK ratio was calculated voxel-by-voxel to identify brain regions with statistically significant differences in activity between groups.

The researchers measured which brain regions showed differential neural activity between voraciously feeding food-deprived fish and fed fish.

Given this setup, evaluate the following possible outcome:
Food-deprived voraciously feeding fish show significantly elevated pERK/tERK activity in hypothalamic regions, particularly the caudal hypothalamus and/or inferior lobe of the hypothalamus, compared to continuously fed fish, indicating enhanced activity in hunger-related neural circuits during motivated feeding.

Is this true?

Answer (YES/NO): NO